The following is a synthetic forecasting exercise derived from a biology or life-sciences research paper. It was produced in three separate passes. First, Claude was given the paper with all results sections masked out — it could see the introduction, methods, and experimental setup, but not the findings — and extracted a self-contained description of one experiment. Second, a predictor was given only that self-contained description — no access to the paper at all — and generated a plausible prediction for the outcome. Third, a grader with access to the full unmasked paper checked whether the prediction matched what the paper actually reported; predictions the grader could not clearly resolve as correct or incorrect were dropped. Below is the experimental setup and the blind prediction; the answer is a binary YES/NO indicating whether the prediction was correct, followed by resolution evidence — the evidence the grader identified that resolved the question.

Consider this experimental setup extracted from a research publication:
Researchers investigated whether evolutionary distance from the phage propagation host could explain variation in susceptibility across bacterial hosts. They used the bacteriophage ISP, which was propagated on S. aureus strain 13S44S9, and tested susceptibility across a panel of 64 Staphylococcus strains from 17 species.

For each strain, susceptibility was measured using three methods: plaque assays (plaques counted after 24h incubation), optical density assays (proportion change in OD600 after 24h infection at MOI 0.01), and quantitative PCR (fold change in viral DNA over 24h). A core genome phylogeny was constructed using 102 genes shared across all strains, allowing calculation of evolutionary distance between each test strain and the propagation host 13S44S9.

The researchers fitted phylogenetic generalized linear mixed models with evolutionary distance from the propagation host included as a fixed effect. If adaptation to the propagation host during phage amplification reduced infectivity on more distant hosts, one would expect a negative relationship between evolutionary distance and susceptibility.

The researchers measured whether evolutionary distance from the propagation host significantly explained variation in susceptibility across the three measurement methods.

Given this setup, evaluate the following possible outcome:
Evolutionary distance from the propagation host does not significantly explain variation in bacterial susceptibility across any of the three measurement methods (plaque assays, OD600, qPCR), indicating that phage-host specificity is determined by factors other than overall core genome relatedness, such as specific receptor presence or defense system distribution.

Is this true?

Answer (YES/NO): NO